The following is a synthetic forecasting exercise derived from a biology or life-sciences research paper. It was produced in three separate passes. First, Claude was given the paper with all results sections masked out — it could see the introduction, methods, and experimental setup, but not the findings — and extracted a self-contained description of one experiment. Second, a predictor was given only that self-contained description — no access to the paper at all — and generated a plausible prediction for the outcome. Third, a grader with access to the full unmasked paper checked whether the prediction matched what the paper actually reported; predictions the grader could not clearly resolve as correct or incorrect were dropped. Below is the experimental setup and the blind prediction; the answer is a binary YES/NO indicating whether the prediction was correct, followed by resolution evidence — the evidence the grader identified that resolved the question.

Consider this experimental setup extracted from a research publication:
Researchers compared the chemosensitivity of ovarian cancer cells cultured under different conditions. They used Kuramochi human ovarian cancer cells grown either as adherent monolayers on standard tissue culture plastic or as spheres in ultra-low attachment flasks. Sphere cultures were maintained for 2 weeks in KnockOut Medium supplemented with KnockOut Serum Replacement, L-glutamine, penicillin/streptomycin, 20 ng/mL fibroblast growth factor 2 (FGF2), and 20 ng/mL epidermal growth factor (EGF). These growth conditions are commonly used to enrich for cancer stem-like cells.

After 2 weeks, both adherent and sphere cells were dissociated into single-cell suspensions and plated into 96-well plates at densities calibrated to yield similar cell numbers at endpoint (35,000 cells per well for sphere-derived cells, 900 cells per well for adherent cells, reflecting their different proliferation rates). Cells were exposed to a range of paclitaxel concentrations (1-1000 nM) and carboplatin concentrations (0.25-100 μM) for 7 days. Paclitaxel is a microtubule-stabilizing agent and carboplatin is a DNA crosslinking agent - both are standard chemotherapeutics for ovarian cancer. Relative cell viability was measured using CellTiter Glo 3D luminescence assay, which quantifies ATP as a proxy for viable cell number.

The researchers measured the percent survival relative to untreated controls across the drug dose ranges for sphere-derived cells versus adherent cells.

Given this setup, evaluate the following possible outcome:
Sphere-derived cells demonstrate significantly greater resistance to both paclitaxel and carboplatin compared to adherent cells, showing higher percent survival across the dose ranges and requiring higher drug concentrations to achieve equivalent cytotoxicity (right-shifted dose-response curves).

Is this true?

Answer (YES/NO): YES